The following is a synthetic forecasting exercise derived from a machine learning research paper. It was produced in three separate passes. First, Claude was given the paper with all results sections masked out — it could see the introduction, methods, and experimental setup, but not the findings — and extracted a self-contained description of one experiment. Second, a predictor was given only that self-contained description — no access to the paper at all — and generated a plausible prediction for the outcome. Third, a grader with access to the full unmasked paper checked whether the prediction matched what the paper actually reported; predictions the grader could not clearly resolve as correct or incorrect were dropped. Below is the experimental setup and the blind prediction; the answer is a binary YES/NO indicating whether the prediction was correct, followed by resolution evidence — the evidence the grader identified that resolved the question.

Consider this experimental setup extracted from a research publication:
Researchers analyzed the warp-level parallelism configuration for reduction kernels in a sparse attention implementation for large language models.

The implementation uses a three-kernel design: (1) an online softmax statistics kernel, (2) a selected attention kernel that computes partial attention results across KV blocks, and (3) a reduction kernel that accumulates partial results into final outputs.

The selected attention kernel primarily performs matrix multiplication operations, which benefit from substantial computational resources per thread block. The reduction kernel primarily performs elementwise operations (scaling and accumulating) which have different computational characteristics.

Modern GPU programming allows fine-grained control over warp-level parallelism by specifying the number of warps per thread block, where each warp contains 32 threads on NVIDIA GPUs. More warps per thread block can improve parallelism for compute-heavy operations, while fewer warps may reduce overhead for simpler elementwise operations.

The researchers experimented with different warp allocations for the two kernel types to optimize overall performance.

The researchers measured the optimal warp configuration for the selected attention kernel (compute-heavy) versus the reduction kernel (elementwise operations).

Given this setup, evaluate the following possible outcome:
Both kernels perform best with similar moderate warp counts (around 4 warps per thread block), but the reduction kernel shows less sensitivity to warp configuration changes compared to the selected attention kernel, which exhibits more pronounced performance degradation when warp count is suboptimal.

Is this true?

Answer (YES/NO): NO